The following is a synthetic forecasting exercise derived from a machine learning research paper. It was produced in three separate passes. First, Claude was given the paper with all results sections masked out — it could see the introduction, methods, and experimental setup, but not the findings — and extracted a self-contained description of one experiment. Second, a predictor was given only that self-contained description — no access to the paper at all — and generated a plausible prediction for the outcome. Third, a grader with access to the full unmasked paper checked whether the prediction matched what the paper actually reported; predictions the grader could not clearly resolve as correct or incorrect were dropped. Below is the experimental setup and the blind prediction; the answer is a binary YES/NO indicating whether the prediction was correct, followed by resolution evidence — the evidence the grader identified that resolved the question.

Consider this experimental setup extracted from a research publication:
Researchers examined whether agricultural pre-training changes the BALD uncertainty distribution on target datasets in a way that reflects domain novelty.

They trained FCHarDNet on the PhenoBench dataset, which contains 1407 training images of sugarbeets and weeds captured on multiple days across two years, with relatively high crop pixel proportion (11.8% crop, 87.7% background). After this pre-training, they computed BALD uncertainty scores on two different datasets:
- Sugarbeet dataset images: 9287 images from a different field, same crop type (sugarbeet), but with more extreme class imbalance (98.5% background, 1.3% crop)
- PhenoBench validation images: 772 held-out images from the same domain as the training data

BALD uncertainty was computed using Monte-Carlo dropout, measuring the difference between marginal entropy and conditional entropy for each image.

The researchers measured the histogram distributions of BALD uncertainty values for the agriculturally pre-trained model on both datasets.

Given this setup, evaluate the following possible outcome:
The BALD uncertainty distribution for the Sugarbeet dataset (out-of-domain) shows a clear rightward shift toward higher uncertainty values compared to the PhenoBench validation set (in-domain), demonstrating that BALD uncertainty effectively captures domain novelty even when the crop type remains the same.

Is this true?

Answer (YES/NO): YES